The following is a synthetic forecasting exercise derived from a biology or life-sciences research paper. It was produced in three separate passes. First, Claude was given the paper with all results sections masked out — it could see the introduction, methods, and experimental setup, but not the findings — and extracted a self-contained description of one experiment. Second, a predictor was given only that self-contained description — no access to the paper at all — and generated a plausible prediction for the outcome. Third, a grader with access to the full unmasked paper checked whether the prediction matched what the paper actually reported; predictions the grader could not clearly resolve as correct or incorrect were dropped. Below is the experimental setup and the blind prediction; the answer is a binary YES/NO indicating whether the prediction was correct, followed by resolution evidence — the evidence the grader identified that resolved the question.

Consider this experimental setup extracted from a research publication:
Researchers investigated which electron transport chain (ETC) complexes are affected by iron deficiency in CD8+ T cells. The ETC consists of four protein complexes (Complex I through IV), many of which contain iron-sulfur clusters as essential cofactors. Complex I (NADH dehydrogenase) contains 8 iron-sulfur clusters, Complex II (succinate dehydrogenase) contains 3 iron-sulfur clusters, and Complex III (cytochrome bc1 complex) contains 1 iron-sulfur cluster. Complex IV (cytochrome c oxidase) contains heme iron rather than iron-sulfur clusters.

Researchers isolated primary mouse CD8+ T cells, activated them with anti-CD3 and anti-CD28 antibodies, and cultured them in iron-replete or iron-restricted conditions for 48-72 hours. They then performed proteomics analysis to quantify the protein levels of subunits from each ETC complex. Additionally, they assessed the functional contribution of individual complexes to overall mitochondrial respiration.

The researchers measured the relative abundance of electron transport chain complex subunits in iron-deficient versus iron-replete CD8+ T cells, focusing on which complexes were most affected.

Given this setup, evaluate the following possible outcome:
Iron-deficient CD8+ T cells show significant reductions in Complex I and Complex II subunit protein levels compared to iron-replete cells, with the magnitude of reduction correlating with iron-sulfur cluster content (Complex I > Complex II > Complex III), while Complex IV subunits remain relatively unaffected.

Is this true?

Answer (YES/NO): NO